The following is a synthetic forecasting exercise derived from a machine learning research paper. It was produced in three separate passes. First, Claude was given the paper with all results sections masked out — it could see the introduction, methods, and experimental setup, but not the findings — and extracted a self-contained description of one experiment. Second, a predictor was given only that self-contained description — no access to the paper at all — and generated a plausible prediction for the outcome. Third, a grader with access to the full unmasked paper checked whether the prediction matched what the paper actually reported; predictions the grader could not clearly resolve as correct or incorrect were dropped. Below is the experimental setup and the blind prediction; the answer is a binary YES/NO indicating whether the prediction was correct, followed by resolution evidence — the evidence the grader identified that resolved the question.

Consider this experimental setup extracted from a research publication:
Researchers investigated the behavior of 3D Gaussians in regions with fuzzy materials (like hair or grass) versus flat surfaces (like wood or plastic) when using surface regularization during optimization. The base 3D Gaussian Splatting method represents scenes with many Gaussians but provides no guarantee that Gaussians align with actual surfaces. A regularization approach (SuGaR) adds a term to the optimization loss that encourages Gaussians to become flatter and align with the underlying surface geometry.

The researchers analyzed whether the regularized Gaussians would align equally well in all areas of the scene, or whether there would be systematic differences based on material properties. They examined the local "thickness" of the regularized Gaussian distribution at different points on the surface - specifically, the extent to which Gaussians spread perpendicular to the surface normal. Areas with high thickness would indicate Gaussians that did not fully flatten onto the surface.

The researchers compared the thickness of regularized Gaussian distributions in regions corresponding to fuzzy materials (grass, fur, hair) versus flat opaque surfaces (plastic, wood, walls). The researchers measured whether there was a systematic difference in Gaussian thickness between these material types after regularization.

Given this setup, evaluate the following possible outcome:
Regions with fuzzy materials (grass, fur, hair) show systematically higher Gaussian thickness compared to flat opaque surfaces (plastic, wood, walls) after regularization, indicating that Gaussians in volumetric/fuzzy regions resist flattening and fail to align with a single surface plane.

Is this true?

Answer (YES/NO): YES